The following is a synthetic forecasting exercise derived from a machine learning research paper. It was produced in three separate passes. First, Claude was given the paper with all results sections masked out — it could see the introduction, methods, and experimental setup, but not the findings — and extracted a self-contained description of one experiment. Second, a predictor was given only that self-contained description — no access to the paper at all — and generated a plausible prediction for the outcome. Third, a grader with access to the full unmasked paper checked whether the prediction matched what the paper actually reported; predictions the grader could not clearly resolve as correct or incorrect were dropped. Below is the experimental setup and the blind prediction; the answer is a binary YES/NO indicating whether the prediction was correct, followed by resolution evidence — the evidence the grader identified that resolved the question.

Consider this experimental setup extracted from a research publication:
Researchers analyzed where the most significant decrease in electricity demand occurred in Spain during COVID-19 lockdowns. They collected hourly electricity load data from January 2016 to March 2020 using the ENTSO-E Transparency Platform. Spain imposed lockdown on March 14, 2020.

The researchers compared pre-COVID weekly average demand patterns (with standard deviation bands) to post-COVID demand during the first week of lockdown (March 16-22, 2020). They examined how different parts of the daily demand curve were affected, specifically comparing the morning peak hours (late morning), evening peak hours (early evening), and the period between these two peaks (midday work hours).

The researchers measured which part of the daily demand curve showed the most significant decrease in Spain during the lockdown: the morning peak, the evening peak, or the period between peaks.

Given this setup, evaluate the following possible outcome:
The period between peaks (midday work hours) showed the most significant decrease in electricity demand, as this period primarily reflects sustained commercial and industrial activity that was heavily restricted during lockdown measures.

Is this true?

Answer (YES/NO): YES